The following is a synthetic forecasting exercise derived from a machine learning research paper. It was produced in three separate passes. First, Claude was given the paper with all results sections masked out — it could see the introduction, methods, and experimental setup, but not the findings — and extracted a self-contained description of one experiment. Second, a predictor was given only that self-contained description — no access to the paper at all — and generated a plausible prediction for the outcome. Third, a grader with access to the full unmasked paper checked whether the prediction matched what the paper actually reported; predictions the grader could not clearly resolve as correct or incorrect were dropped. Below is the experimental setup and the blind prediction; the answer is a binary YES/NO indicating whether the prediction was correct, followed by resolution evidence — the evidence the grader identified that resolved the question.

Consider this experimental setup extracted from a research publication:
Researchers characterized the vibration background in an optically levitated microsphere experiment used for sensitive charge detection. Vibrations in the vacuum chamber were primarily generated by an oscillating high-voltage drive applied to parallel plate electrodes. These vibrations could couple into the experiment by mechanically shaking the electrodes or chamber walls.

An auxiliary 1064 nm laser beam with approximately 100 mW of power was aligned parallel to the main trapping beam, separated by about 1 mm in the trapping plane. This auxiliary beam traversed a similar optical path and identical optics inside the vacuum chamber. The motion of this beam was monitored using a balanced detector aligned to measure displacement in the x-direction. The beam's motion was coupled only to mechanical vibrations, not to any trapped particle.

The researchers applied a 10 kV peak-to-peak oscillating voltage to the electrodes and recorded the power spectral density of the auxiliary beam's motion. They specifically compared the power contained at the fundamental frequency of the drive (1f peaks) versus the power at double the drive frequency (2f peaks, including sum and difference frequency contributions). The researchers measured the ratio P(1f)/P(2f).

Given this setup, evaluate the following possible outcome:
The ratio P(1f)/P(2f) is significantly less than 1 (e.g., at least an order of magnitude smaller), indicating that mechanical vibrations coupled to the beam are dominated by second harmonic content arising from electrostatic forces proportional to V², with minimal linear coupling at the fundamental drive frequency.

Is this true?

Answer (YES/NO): YES